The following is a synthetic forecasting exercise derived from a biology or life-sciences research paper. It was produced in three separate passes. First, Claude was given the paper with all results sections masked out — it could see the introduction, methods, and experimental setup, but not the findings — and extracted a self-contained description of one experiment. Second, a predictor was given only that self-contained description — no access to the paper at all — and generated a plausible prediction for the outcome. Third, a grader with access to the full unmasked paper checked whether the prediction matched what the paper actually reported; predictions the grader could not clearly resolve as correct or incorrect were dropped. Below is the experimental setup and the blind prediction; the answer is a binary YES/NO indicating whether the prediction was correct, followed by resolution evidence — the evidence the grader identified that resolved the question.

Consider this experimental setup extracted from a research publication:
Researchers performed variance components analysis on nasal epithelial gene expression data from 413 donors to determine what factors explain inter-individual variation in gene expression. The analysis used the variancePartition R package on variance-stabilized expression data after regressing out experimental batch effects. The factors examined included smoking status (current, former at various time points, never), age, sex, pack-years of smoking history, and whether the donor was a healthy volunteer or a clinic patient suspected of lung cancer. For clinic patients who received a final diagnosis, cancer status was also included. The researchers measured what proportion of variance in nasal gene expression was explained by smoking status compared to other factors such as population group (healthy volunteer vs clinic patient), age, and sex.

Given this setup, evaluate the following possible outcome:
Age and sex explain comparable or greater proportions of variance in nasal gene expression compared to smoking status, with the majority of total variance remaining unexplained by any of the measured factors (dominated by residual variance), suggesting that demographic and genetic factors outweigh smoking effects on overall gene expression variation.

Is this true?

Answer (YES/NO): NO